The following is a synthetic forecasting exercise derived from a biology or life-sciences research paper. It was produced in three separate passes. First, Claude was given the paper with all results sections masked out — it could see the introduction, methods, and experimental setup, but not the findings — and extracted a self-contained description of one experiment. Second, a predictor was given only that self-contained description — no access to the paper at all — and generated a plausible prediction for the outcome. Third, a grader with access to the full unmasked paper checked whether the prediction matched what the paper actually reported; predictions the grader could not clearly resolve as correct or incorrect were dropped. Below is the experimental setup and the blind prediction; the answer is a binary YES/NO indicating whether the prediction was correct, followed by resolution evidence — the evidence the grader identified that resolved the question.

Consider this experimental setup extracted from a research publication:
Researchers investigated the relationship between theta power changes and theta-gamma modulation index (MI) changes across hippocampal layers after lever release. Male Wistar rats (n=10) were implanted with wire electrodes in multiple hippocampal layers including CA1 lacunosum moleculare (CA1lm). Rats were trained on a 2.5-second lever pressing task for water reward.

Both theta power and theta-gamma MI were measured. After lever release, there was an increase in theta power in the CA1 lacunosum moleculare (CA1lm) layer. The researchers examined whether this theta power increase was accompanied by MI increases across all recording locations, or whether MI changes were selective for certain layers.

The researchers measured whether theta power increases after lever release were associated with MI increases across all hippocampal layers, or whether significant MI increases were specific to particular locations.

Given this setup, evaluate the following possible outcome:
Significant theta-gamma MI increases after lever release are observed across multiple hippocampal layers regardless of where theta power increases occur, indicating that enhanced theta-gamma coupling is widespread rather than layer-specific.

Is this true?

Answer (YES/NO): NO